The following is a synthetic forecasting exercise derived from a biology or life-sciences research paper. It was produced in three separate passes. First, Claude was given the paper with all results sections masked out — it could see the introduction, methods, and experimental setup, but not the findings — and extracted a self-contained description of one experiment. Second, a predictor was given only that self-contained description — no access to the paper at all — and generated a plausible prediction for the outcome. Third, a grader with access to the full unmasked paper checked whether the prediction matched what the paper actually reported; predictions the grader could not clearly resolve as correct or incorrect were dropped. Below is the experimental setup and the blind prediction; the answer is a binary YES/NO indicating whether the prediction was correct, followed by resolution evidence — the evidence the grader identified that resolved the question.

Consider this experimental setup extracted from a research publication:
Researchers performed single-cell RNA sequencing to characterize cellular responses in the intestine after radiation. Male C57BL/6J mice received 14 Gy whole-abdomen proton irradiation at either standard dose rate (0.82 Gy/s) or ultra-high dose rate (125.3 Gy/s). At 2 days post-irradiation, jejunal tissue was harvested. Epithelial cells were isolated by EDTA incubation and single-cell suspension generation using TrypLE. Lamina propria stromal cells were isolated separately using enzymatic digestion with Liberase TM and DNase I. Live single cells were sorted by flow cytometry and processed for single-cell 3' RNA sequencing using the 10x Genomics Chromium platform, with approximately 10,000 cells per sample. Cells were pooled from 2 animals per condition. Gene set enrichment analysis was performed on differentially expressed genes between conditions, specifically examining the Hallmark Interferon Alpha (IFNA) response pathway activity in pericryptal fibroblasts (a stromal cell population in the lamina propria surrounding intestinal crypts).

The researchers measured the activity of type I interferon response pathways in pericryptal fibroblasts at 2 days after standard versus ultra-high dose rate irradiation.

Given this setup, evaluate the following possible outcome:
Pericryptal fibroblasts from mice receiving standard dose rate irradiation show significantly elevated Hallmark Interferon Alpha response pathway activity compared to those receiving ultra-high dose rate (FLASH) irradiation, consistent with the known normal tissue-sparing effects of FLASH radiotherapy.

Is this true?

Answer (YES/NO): NO